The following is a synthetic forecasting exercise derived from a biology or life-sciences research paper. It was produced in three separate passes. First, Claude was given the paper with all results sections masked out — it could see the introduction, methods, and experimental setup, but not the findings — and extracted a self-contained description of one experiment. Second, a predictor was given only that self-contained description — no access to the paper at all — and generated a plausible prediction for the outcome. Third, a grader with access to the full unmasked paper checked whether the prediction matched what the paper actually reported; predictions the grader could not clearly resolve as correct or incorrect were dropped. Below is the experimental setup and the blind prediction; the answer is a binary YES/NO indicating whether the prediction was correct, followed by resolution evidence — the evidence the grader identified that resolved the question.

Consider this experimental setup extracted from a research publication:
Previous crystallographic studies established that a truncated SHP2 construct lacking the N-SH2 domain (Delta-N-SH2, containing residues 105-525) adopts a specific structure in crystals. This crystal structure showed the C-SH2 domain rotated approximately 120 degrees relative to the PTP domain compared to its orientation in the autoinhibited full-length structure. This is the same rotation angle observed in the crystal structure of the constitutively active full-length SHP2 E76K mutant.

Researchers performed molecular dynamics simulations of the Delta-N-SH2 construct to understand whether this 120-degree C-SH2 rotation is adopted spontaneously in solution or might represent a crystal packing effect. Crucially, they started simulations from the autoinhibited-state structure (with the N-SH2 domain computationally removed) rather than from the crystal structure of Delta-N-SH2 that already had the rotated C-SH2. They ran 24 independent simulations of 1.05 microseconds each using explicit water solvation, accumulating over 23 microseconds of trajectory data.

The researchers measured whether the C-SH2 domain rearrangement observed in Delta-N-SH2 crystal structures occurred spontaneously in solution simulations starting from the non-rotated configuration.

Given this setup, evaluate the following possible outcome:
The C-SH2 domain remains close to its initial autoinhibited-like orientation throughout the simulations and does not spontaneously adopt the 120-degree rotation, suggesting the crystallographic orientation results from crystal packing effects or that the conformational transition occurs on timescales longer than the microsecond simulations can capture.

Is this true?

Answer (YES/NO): NO